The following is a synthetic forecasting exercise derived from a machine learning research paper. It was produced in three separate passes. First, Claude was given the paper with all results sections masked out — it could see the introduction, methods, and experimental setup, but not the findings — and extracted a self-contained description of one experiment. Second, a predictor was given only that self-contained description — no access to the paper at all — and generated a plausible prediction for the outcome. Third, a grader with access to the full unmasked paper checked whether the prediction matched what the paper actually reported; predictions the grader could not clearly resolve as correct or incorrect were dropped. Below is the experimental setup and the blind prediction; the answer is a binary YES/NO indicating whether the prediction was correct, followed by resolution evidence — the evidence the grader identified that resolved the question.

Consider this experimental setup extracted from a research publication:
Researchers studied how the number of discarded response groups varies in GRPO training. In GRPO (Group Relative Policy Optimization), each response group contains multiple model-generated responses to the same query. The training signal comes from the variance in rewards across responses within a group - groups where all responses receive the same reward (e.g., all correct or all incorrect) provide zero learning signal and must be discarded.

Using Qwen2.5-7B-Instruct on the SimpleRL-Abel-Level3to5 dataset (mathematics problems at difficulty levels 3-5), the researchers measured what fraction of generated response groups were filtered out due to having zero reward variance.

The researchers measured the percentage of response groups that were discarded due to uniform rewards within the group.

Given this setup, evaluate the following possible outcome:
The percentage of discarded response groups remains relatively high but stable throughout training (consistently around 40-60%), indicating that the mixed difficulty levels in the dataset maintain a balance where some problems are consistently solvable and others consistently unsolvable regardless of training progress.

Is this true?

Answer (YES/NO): NO